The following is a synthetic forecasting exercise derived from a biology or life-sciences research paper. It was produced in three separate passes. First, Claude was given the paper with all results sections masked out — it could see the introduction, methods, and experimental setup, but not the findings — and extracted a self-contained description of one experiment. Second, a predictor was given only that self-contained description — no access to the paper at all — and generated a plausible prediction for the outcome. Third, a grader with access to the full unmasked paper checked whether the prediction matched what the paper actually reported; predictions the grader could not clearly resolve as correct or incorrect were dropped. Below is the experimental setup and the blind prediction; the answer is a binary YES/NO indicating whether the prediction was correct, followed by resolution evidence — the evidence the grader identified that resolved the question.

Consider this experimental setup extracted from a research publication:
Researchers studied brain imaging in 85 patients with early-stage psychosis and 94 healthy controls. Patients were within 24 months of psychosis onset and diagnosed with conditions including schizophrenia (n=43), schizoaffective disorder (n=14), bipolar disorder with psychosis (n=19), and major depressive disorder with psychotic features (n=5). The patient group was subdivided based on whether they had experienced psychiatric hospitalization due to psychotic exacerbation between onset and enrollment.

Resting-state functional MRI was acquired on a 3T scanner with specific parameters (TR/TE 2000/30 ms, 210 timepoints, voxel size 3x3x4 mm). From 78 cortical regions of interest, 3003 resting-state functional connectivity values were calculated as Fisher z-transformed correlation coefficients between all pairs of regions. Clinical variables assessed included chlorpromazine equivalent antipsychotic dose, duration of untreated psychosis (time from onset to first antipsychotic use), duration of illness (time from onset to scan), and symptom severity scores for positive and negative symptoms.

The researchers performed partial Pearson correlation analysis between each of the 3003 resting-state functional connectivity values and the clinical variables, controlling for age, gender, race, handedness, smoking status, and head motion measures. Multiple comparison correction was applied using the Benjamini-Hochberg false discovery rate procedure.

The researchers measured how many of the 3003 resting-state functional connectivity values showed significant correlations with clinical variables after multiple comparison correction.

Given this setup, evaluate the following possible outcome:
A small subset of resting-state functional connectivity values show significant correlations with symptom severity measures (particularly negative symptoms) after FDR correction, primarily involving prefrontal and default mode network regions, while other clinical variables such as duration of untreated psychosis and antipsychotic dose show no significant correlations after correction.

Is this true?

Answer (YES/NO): NO